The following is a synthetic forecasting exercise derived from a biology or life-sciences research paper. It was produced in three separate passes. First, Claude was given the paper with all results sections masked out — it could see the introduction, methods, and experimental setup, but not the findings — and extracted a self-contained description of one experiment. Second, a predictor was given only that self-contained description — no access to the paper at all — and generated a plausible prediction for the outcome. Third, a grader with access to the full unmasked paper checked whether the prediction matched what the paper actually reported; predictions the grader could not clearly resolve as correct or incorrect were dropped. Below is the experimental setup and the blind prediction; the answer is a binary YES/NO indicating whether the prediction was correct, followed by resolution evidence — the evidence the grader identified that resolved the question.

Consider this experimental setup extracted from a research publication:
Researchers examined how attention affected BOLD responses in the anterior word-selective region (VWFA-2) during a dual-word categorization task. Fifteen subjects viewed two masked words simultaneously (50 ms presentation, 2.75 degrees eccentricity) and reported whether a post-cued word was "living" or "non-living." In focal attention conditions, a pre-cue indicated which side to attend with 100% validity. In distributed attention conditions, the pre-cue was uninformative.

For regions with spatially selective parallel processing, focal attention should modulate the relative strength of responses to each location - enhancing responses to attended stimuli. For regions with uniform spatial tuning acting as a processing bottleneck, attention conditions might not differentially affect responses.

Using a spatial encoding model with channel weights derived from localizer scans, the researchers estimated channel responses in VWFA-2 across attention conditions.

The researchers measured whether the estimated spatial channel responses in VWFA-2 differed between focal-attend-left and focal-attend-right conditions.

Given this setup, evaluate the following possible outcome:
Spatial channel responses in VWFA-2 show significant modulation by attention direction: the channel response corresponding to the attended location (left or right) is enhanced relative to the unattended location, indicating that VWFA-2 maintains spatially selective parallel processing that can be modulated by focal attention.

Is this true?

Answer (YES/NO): NO